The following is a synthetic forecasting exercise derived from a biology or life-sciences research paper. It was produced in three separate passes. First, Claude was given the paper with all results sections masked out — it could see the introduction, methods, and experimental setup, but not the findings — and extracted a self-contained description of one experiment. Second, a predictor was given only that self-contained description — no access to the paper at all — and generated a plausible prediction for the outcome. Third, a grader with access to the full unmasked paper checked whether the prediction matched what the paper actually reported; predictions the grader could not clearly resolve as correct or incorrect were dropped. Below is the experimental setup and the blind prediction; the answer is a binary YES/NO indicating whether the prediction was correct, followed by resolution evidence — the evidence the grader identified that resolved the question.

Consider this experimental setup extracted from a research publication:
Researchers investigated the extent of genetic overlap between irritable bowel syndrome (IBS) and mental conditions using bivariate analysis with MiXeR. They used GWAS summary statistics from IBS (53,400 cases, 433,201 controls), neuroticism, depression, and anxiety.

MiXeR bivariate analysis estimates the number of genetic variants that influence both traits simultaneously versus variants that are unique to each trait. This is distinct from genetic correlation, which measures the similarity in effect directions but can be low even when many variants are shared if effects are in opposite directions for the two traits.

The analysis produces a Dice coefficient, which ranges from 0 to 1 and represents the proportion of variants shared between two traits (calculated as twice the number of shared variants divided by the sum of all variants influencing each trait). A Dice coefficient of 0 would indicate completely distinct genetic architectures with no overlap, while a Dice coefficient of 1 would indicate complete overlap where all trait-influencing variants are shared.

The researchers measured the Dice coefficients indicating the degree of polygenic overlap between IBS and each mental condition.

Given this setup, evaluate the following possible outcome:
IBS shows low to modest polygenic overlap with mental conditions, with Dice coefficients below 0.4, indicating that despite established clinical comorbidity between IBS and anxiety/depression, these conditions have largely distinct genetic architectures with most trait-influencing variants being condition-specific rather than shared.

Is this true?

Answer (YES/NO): NO